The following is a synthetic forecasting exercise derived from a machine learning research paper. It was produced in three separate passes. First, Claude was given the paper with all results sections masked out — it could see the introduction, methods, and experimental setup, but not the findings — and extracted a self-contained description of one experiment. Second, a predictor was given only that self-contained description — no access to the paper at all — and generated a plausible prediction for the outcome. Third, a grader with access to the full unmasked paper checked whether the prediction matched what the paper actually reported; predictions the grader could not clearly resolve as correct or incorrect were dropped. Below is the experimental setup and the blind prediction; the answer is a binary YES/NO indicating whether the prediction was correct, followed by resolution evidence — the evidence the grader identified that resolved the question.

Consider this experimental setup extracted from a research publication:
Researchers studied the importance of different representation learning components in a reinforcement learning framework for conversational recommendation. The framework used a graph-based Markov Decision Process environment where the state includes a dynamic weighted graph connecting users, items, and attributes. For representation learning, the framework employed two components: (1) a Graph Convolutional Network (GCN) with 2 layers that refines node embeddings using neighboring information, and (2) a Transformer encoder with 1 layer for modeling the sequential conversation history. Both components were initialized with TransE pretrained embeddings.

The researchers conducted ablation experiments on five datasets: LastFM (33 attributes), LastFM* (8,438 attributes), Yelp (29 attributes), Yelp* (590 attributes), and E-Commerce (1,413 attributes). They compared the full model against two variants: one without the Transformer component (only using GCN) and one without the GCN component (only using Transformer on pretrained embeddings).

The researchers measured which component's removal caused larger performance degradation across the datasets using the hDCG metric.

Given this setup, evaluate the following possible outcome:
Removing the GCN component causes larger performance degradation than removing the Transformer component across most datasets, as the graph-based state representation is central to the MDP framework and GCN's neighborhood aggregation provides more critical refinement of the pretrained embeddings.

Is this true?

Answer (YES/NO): NO